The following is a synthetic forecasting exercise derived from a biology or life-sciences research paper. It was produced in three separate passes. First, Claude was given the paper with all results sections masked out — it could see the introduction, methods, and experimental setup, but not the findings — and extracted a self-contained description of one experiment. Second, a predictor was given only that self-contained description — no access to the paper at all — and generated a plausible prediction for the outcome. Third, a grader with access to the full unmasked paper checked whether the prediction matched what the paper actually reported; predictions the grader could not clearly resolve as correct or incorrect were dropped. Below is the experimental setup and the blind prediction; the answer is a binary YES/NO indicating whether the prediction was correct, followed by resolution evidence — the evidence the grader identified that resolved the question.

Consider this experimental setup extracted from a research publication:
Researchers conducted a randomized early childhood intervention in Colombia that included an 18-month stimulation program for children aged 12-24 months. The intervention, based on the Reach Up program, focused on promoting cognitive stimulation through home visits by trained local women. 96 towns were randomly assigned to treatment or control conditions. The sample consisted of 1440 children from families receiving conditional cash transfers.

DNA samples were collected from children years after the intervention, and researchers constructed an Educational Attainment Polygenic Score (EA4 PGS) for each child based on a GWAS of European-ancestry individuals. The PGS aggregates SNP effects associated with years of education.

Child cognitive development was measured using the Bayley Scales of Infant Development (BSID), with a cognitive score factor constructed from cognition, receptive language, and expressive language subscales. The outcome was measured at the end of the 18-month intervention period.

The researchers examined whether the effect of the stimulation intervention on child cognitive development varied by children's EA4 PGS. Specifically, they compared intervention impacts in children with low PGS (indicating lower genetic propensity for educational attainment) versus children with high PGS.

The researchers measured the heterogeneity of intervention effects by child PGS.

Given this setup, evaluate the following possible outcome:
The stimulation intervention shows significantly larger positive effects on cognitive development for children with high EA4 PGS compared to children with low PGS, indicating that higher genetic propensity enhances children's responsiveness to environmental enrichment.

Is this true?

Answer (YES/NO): NO